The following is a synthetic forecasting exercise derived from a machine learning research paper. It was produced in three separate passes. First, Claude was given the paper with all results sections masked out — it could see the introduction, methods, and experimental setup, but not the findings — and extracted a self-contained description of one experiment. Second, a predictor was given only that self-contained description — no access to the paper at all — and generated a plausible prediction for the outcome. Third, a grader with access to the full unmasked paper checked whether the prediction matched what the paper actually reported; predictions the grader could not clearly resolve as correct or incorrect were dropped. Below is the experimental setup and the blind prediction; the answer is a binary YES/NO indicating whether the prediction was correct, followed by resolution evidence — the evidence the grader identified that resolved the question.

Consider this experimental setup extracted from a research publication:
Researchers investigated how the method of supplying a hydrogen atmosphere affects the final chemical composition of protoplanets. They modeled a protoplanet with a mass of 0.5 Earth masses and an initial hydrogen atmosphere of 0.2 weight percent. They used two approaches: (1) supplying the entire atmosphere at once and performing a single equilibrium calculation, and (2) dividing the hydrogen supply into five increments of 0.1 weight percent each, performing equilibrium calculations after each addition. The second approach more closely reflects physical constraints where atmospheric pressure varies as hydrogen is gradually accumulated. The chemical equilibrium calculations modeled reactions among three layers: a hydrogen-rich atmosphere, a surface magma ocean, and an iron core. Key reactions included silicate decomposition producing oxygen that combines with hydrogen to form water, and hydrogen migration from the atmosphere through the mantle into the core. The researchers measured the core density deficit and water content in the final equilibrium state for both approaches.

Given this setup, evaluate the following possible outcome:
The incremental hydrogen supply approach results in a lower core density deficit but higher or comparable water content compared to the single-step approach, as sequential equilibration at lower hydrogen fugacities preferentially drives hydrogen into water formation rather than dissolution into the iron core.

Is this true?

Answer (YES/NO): NO